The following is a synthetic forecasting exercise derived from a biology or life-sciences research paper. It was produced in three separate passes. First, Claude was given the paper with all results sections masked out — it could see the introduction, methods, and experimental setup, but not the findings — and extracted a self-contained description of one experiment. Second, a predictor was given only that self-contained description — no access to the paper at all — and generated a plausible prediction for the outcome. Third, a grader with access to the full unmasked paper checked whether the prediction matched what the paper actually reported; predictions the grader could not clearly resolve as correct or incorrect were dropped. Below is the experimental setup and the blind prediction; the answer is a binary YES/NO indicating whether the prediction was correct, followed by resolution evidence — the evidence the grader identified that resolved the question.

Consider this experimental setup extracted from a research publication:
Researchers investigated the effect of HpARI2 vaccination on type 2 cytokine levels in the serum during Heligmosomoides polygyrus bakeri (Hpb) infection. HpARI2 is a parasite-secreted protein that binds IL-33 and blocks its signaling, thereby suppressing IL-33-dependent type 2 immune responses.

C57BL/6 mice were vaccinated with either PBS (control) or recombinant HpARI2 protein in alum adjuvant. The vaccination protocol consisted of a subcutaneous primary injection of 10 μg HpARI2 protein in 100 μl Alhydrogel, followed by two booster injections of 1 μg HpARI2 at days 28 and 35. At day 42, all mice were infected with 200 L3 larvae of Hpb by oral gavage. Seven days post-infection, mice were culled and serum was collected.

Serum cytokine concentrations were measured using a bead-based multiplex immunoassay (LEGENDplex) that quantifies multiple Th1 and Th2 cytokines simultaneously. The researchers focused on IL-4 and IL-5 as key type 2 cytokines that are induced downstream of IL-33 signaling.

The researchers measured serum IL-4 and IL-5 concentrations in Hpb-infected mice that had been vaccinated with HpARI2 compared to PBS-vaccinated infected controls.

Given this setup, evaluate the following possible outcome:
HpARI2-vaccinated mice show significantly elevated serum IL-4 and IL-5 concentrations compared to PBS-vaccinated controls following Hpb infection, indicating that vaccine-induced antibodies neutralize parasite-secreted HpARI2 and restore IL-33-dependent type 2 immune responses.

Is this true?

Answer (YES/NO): YES